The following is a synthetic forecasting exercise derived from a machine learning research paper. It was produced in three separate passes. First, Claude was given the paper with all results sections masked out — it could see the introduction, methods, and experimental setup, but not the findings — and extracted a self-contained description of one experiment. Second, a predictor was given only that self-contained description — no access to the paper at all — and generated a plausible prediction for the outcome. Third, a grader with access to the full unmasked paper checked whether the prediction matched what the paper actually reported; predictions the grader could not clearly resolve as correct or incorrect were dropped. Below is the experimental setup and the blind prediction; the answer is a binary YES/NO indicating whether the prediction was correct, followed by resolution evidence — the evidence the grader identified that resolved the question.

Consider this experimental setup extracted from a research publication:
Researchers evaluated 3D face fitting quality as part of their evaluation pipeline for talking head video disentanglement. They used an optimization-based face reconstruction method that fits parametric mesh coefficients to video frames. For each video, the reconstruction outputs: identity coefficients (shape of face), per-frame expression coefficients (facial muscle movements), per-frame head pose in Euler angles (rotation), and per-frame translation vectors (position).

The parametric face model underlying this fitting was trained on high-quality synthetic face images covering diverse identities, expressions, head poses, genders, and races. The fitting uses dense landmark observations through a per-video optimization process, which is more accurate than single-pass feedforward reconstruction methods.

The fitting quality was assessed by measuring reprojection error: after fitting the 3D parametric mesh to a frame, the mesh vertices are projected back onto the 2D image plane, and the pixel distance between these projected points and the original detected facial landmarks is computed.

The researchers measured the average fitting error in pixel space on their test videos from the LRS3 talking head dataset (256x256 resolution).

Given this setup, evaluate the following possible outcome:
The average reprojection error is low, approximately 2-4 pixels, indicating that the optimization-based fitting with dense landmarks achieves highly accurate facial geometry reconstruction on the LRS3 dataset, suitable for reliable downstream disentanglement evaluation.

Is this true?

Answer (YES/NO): NO